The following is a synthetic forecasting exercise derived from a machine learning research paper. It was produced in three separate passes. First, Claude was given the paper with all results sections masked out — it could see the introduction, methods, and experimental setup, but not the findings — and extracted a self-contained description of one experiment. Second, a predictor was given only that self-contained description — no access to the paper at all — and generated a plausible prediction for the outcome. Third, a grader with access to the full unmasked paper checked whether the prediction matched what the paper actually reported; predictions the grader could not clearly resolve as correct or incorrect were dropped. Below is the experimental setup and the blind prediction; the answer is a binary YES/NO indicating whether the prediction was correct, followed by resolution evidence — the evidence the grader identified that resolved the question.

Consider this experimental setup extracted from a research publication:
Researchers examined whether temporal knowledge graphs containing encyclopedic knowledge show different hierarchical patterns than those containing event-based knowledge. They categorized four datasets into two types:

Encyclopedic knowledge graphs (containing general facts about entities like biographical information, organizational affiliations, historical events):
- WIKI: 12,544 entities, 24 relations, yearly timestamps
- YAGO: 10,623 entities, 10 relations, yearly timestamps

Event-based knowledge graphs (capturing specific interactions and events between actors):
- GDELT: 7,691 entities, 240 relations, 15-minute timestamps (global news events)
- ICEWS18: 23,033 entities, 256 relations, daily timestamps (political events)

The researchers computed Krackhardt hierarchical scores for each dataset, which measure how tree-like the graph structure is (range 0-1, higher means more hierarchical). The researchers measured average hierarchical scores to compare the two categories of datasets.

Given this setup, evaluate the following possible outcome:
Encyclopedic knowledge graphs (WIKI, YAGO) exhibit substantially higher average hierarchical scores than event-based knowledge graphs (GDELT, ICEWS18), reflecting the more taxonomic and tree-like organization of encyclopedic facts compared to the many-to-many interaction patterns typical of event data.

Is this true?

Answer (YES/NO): YES